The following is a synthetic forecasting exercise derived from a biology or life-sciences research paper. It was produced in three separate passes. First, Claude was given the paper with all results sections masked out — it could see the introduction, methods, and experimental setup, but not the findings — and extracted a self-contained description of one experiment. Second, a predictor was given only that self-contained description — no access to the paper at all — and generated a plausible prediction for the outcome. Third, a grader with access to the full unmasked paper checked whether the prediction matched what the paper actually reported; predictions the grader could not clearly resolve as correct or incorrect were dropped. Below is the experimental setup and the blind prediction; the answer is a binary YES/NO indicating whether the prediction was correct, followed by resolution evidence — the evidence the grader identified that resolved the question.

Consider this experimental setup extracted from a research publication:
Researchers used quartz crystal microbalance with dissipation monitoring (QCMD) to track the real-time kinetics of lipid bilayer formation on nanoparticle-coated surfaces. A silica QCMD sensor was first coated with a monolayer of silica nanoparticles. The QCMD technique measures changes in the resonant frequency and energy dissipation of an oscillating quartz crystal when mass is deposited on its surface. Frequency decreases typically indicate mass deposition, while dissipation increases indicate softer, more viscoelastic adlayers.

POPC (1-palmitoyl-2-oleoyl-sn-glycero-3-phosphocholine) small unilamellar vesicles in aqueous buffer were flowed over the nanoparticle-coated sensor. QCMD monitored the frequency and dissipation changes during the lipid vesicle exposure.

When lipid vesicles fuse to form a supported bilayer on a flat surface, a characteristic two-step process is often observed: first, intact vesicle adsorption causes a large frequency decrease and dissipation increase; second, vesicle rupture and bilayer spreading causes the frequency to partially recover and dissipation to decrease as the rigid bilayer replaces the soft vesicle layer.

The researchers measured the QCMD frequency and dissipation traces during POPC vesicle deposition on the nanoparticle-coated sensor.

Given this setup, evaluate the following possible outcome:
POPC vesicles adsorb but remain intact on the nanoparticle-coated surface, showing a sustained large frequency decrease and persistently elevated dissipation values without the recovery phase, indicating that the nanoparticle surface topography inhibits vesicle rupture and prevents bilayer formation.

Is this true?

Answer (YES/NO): NO